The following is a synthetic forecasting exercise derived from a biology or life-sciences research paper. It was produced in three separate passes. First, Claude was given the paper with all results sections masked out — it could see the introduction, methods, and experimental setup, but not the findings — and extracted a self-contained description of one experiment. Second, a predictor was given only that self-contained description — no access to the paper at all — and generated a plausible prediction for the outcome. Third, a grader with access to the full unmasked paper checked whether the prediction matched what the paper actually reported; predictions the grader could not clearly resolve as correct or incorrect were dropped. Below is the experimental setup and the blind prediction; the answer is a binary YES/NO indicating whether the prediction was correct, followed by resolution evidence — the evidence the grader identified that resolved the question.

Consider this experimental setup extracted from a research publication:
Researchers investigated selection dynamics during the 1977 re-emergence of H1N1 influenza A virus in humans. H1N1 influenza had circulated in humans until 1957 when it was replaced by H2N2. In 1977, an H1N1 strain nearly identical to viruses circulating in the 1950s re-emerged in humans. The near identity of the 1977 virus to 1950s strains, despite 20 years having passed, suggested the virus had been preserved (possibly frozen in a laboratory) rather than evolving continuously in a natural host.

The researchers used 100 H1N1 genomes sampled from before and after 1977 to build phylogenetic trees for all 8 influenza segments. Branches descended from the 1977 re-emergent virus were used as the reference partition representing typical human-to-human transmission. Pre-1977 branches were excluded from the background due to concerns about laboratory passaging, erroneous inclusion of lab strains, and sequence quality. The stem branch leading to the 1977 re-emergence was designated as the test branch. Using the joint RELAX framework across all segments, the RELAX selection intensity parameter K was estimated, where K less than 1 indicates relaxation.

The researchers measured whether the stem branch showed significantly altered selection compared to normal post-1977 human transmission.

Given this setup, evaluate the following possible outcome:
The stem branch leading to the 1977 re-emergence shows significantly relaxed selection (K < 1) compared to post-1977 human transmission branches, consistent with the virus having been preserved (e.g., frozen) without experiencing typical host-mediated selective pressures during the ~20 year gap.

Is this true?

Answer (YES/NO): YES